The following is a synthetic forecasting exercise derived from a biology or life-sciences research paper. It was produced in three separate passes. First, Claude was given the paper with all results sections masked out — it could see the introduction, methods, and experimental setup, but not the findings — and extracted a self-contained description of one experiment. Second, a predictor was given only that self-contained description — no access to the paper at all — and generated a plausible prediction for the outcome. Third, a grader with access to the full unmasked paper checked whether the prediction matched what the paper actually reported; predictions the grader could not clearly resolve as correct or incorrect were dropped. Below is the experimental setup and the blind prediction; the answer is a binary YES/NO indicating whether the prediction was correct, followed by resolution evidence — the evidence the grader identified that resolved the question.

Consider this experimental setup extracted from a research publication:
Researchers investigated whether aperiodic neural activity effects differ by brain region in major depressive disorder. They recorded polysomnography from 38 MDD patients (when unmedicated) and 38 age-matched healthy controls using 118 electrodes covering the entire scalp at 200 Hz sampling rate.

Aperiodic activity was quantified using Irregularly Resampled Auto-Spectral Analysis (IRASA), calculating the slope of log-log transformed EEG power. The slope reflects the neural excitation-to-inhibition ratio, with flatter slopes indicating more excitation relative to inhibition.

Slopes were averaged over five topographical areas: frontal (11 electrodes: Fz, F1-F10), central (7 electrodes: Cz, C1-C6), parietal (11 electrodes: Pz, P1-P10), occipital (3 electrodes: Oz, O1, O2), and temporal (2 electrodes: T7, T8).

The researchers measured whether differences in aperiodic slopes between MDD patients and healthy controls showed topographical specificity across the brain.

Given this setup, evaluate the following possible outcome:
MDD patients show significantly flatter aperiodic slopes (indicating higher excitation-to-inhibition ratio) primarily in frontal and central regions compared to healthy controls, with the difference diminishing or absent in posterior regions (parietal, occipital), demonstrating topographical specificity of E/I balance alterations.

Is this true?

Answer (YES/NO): NO